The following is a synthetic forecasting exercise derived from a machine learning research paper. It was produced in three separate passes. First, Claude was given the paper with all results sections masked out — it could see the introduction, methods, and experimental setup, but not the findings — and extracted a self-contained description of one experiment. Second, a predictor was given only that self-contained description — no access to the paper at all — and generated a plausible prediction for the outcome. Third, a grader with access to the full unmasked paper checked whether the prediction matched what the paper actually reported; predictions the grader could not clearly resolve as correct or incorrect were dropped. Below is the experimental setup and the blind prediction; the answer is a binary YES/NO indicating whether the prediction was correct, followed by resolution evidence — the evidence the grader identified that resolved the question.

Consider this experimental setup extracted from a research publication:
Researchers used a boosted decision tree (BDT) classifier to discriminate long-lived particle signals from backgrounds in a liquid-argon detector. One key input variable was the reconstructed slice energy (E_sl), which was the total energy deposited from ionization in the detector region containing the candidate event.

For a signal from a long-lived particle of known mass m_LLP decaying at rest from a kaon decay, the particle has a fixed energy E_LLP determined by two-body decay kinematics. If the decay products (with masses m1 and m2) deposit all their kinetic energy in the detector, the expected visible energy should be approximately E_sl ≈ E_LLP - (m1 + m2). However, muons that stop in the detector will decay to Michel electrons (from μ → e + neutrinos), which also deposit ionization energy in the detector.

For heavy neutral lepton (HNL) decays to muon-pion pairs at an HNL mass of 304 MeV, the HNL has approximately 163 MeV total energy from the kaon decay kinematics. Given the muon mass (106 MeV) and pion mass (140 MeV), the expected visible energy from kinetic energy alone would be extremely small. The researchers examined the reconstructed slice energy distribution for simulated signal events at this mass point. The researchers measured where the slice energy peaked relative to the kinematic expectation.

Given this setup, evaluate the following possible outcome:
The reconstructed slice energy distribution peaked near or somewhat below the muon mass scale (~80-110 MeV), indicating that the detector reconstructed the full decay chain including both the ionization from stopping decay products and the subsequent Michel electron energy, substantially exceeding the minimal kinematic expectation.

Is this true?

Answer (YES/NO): YES